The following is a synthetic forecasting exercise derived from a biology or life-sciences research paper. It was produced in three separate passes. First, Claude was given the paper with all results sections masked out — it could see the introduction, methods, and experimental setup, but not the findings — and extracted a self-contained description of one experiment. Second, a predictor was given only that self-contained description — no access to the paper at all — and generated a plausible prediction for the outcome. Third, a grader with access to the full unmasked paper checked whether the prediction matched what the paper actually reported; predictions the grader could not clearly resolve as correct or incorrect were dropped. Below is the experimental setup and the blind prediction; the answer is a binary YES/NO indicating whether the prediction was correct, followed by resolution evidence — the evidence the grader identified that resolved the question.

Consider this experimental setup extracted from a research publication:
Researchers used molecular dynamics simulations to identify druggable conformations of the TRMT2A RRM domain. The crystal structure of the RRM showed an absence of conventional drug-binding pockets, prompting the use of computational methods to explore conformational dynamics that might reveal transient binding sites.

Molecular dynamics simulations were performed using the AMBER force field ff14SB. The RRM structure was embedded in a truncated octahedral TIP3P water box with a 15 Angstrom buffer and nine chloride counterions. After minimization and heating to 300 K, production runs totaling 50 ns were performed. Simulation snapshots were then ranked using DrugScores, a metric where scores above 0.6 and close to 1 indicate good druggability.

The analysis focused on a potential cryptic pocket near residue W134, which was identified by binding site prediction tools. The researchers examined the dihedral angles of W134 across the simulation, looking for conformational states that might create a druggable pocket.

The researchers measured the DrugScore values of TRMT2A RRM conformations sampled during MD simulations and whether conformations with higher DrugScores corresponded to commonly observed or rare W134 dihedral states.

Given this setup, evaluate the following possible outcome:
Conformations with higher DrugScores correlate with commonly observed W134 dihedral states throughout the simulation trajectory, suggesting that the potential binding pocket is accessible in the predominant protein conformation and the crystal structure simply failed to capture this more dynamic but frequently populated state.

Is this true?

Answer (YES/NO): NO